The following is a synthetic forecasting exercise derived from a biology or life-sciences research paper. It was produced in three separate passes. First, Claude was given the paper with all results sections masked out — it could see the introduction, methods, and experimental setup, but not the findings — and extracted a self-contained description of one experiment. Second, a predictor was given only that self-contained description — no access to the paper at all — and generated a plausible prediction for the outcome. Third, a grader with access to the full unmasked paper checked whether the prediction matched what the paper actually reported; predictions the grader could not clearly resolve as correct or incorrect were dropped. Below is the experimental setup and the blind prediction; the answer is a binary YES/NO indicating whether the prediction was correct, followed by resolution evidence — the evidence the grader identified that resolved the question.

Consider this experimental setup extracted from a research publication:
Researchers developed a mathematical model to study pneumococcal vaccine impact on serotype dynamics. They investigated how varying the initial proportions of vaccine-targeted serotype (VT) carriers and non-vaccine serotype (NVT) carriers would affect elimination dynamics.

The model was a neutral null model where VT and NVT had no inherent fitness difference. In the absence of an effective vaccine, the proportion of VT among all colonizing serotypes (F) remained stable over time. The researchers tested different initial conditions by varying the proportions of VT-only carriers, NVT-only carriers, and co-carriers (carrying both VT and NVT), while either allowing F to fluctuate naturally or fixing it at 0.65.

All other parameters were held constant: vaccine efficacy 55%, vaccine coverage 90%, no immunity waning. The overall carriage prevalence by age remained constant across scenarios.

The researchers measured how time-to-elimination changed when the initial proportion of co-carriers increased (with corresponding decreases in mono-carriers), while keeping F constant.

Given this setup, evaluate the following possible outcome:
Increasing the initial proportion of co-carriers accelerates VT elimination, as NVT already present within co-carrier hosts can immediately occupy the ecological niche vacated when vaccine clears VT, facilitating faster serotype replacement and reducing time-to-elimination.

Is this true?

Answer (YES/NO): NO